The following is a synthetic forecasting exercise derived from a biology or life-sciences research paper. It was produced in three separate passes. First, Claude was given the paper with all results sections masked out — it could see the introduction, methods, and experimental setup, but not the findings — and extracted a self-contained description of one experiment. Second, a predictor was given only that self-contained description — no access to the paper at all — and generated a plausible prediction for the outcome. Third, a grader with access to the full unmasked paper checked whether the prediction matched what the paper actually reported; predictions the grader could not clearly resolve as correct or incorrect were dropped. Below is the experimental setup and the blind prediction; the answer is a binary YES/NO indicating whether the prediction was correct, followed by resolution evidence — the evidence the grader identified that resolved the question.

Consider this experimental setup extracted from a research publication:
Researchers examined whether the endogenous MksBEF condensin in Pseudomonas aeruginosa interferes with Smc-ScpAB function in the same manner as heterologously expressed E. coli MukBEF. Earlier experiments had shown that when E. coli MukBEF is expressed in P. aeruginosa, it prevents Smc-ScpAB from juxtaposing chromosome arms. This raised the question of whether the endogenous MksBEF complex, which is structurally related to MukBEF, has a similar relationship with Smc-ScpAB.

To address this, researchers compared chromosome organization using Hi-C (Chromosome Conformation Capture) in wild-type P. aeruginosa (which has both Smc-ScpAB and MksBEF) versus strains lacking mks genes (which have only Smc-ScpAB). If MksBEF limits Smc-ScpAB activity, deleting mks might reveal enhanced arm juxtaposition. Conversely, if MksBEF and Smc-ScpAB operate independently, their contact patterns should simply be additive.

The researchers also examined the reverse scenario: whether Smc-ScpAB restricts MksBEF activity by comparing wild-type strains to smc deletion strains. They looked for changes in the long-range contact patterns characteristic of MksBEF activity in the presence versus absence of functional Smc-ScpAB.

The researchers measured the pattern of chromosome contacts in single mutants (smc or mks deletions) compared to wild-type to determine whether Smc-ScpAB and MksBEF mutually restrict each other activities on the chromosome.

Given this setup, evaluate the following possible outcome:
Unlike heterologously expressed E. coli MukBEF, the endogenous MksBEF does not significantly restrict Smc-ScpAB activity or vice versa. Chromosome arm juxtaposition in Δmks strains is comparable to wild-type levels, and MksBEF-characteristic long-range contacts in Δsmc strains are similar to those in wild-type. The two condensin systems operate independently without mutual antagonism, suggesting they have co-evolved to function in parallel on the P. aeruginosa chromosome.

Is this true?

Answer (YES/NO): NO